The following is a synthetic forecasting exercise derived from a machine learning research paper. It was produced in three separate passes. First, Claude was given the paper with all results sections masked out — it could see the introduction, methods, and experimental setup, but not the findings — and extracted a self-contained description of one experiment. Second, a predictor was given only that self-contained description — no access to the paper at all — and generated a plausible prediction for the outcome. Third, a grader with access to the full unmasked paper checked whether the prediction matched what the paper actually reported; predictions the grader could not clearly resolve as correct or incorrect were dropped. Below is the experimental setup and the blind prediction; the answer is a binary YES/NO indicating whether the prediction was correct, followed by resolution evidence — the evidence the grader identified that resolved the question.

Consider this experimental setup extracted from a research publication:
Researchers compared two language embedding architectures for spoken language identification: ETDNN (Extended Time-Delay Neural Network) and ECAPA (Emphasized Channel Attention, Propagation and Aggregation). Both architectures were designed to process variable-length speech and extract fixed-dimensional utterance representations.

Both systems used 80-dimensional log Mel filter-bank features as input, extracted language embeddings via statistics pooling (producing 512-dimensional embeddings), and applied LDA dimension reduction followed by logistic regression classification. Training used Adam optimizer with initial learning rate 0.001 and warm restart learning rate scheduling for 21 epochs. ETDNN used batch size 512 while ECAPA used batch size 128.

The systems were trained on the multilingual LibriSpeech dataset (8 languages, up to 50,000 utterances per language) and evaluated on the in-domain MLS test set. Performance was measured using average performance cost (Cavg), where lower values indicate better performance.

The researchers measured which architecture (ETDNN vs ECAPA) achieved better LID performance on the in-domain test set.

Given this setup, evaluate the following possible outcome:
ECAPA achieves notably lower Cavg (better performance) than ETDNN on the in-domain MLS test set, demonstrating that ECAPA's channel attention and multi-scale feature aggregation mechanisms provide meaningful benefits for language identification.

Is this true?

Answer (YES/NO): NO